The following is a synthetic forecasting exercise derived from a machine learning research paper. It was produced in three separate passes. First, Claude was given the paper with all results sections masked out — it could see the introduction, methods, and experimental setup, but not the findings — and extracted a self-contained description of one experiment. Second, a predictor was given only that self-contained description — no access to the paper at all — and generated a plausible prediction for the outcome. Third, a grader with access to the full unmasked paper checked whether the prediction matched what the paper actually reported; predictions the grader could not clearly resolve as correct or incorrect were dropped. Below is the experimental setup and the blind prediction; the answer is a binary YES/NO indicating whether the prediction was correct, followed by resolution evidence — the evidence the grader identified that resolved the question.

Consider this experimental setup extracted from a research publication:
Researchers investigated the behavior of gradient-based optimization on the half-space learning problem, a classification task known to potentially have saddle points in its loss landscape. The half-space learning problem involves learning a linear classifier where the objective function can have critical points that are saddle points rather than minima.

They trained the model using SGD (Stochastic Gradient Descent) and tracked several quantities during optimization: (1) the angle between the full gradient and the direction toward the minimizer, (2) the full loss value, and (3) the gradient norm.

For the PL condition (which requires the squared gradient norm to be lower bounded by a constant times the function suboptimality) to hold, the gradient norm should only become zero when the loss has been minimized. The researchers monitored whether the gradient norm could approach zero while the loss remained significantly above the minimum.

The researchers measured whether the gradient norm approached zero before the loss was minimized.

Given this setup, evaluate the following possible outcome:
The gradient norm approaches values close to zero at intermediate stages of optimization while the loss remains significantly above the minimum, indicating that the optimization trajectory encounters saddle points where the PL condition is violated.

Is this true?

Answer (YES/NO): YES